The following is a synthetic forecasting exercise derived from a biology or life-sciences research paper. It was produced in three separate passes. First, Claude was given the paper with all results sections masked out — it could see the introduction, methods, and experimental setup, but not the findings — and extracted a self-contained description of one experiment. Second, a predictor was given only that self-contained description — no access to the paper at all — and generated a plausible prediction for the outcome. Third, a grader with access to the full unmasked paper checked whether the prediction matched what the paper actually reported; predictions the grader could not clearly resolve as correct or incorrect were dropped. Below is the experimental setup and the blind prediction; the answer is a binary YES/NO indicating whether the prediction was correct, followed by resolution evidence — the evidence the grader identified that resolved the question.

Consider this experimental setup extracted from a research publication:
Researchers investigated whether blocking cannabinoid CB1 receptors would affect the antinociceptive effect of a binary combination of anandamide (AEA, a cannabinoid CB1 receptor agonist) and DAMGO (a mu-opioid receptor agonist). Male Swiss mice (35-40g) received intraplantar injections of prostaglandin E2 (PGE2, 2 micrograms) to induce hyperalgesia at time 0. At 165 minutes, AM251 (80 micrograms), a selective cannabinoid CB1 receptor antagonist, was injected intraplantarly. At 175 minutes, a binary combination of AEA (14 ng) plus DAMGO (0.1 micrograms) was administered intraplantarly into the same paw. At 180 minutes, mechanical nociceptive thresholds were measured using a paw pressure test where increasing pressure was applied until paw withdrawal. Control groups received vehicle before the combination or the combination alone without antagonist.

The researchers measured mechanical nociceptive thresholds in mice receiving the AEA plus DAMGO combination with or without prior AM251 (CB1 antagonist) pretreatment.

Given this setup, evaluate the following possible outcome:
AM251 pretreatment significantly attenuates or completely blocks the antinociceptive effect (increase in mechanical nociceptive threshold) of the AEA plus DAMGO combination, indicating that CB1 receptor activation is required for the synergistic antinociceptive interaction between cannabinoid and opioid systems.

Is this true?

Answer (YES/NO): YES